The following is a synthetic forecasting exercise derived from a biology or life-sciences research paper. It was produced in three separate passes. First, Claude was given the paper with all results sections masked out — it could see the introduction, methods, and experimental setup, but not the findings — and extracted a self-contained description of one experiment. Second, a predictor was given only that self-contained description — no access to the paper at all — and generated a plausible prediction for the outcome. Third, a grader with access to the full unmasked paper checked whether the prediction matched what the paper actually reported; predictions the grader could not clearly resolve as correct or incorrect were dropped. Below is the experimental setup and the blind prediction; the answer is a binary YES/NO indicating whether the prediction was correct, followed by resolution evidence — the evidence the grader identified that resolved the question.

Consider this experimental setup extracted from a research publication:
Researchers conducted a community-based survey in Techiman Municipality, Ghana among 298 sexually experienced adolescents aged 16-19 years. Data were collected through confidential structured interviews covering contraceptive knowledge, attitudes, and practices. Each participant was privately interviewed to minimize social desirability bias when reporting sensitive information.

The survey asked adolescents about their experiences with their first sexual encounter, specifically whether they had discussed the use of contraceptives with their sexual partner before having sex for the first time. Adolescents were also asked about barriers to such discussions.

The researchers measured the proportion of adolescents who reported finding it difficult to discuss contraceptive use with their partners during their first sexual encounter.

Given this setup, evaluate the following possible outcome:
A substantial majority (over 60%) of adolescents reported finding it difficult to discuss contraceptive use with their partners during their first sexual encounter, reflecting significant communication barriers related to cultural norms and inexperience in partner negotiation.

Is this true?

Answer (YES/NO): YES